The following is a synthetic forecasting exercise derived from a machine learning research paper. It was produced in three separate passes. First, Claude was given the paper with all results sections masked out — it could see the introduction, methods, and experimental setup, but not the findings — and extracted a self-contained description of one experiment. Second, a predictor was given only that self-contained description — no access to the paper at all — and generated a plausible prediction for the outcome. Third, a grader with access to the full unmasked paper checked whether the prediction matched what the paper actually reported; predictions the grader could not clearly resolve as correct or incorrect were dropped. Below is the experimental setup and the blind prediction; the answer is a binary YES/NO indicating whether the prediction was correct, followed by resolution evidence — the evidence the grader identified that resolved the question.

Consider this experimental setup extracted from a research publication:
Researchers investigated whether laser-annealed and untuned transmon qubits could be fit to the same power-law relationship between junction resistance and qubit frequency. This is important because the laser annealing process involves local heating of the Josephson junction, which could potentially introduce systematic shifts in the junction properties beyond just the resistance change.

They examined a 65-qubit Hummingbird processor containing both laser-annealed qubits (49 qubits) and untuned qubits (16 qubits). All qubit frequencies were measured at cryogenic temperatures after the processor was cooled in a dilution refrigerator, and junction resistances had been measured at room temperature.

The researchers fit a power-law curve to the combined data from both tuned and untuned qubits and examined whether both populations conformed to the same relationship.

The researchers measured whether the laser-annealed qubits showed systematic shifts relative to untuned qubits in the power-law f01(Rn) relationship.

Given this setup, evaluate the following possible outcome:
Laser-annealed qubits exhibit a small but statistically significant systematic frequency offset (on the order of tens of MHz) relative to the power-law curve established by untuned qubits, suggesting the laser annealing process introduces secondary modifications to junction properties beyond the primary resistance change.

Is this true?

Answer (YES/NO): NO